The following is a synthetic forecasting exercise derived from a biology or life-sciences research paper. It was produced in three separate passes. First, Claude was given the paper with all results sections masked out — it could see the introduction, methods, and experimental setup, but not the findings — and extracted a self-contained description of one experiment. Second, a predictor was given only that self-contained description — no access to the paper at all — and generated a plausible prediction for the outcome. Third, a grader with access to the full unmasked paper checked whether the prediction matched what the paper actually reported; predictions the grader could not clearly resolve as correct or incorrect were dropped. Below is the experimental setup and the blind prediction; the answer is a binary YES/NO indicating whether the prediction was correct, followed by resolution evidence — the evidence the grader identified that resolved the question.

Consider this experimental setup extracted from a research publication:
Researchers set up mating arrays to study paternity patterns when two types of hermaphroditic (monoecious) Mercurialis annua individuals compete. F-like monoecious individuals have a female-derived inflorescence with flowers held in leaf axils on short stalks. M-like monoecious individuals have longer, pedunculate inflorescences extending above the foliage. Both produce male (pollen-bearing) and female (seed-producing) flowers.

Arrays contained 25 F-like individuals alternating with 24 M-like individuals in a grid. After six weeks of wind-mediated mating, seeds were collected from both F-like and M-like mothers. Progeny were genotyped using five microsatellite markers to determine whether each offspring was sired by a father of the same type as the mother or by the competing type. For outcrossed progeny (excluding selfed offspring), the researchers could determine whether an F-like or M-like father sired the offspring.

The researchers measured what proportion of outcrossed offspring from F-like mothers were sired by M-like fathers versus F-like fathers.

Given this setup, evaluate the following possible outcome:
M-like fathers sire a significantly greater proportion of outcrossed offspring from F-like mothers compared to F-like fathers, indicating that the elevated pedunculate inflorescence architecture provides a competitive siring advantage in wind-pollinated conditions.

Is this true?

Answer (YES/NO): YES